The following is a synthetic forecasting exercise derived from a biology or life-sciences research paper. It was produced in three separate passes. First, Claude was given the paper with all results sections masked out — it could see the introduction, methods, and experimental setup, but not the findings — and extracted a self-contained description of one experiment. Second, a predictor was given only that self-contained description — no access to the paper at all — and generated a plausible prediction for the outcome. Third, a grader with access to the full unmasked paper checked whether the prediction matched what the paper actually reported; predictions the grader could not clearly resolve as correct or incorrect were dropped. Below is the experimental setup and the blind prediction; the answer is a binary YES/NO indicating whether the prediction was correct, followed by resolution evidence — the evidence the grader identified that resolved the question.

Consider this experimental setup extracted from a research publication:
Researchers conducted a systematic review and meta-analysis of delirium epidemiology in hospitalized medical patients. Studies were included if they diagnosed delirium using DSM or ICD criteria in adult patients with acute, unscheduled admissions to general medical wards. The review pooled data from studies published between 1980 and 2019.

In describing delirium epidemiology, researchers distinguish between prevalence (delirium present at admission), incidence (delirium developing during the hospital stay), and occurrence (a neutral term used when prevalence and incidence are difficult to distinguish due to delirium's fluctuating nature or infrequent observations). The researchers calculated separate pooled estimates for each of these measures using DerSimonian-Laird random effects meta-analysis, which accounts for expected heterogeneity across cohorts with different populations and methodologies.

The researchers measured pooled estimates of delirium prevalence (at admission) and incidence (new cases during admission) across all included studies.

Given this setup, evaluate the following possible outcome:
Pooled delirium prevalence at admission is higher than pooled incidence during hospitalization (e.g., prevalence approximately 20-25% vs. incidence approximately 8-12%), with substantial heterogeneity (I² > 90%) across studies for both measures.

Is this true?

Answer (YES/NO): NO